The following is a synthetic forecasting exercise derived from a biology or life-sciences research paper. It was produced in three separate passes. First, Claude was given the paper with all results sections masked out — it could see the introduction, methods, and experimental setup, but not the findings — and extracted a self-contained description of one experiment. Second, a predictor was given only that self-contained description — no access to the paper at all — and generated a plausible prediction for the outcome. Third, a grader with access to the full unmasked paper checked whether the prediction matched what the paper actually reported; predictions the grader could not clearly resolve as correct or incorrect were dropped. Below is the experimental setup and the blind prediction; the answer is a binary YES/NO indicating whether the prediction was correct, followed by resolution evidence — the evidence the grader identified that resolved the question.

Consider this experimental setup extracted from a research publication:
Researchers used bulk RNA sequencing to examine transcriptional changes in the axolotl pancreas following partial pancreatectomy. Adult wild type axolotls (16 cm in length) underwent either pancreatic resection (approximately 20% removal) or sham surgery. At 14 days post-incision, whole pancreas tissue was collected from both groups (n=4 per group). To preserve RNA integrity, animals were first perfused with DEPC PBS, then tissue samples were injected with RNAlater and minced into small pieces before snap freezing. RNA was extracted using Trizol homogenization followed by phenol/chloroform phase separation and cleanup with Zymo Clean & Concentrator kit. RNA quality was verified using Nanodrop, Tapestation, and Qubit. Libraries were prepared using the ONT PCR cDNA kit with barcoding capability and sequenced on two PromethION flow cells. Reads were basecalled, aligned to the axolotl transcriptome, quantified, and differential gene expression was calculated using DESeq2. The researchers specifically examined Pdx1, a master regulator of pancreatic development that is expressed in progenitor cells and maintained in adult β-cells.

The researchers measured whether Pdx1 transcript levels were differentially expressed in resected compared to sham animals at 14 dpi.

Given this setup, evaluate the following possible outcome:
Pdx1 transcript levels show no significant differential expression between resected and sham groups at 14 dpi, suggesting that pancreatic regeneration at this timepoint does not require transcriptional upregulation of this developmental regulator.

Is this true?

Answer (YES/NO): NO